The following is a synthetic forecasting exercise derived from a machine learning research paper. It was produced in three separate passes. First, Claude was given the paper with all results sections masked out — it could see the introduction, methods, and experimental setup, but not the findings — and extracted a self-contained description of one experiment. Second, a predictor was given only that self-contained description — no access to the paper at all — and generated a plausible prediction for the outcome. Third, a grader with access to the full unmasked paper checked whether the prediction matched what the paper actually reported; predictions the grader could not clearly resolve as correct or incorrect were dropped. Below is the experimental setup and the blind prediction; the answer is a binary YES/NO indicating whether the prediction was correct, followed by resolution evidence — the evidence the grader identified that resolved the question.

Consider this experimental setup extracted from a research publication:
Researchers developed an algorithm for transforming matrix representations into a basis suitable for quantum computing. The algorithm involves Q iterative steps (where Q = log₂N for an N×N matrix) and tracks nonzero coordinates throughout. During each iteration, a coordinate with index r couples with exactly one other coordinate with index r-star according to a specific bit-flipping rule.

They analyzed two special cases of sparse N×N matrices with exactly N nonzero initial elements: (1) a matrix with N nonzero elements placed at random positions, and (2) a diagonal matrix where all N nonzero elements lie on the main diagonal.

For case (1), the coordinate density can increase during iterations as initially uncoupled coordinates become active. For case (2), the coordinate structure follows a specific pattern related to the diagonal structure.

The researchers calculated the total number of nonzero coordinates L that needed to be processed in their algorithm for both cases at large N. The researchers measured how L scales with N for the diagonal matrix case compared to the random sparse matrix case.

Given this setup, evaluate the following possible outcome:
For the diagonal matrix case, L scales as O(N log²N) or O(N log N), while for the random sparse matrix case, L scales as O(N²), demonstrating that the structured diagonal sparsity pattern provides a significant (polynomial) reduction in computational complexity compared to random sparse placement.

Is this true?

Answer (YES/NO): YES